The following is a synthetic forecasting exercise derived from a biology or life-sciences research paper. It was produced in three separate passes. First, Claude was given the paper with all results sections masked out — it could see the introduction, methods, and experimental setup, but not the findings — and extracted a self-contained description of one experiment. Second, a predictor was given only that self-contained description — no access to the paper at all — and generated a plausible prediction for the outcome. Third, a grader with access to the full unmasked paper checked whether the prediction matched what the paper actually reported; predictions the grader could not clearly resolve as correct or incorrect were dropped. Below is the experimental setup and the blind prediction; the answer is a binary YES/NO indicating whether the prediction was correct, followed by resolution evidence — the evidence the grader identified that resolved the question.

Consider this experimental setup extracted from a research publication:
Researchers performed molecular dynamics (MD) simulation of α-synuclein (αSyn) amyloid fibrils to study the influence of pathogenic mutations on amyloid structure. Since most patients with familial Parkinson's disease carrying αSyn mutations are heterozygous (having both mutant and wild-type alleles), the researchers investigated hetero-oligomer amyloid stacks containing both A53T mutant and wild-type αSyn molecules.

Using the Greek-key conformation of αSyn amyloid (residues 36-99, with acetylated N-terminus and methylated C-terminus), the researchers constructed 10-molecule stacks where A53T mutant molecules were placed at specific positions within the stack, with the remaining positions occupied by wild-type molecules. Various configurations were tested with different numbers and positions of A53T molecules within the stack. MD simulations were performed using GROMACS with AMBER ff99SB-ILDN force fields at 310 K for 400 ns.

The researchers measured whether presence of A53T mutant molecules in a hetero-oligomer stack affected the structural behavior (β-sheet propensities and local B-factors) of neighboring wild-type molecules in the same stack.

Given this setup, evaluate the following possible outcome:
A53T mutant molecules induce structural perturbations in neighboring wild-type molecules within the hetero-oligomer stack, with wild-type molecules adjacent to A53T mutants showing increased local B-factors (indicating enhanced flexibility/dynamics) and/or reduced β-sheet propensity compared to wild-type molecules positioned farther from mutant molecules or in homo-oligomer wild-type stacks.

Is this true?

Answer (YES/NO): NO